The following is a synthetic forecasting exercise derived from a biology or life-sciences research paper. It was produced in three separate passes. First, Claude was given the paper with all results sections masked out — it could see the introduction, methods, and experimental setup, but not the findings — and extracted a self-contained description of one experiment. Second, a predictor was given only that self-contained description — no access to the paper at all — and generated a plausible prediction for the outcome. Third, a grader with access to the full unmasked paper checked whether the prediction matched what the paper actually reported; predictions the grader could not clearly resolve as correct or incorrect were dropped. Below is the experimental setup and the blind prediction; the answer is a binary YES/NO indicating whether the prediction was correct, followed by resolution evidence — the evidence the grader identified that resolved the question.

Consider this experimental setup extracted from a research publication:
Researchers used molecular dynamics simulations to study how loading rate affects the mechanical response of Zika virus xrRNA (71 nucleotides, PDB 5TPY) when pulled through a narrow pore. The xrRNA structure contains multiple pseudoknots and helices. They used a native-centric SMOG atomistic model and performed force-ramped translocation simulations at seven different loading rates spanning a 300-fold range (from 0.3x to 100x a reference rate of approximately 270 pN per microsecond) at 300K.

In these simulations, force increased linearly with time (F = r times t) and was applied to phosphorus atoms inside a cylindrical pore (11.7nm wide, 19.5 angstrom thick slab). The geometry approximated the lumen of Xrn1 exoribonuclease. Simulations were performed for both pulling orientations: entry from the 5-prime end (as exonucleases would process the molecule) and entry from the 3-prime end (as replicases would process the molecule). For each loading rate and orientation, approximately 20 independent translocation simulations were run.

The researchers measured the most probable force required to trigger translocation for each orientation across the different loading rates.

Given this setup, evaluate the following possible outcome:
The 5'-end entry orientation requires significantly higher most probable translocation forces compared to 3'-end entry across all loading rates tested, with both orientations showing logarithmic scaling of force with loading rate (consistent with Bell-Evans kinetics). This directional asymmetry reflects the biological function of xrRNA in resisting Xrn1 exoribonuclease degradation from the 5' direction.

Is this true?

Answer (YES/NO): YES